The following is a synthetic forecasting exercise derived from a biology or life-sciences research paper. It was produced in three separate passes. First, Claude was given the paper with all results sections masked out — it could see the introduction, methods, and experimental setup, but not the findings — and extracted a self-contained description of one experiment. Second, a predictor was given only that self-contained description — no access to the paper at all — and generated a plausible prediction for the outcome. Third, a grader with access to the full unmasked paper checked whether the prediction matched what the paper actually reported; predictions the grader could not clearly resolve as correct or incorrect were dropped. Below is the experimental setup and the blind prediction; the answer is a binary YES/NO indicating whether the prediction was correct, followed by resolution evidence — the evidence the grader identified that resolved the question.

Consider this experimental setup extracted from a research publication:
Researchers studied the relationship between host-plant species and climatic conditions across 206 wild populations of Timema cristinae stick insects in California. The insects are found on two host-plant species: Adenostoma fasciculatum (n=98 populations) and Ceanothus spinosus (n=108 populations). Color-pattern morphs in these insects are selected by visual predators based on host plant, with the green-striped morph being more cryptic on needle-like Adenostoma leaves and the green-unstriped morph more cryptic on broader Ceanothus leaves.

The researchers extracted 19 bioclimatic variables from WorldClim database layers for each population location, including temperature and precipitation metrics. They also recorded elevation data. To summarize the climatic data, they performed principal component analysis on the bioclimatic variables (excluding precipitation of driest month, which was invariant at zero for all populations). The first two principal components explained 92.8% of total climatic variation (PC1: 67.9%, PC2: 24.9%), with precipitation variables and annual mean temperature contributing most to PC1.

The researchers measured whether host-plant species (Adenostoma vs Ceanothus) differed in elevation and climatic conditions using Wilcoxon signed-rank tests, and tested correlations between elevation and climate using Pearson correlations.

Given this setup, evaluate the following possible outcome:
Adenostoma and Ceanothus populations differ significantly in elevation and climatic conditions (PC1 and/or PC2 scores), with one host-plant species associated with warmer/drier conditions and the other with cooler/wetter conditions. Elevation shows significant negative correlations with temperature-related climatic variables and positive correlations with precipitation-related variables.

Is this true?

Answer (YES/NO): NO